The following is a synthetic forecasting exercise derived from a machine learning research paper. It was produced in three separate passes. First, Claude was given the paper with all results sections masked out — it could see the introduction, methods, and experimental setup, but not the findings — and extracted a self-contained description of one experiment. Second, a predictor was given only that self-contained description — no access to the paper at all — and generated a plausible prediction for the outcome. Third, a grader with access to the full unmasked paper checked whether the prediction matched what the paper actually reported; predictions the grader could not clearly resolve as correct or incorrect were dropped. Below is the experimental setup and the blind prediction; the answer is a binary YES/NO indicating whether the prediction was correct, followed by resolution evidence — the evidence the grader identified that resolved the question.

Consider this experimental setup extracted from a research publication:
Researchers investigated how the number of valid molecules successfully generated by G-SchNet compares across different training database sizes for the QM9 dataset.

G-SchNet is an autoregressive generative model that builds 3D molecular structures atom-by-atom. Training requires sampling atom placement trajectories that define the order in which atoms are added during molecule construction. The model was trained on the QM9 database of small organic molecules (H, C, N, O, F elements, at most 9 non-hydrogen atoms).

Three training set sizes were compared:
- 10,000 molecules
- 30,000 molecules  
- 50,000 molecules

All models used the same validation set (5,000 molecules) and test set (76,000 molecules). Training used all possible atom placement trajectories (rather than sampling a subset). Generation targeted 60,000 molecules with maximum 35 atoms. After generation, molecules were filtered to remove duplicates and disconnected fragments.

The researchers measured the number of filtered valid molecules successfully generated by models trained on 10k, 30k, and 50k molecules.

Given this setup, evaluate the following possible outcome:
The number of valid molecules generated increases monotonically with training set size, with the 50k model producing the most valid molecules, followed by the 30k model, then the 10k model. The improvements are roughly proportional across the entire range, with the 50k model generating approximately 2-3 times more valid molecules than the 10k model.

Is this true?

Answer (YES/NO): NO